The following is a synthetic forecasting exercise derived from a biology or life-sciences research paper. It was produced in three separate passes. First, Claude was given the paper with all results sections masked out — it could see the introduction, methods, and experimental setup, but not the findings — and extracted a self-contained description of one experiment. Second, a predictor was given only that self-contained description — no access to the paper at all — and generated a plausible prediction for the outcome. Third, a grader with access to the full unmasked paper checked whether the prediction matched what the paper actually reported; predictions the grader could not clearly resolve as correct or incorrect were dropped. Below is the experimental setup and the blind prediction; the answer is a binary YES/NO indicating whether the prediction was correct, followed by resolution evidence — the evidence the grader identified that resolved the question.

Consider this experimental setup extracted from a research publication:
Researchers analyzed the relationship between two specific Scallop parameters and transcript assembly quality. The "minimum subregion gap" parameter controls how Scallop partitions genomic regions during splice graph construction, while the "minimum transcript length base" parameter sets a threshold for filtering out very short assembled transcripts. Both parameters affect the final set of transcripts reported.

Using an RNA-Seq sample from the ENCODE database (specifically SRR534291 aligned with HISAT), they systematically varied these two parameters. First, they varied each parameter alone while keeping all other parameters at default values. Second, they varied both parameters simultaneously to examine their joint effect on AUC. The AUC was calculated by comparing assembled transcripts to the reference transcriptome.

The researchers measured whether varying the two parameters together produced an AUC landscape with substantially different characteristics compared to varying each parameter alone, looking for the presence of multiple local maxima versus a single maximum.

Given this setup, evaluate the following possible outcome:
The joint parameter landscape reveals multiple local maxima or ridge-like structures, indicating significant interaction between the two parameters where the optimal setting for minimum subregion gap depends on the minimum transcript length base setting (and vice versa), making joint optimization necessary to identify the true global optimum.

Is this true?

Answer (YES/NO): NO